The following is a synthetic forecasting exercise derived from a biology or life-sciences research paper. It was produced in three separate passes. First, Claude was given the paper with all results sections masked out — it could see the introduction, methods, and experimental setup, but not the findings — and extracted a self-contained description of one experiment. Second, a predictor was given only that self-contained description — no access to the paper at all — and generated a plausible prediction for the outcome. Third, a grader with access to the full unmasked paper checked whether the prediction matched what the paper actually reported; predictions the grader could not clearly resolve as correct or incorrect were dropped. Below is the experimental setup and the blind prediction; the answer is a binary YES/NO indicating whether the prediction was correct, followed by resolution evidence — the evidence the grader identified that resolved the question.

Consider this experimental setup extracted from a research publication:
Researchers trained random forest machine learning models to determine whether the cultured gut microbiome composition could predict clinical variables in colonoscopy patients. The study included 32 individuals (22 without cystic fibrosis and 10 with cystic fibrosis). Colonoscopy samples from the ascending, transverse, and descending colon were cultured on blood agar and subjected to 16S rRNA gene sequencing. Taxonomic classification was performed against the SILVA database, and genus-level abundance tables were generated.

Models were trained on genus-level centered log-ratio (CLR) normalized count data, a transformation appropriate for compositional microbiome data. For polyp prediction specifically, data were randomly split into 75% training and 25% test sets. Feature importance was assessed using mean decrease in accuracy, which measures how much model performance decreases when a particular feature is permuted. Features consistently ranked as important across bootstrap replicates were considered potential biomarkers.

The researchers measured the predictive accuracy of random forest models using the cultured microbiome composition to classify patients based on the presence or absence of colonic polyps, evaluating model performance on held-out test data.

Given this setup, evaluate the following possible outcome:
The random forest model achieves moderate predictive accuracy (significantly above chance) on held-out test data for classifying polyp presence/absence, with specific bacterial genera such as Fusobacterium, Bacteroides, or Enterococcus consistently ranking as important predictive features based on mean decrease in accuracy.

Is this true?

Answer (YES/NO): NO